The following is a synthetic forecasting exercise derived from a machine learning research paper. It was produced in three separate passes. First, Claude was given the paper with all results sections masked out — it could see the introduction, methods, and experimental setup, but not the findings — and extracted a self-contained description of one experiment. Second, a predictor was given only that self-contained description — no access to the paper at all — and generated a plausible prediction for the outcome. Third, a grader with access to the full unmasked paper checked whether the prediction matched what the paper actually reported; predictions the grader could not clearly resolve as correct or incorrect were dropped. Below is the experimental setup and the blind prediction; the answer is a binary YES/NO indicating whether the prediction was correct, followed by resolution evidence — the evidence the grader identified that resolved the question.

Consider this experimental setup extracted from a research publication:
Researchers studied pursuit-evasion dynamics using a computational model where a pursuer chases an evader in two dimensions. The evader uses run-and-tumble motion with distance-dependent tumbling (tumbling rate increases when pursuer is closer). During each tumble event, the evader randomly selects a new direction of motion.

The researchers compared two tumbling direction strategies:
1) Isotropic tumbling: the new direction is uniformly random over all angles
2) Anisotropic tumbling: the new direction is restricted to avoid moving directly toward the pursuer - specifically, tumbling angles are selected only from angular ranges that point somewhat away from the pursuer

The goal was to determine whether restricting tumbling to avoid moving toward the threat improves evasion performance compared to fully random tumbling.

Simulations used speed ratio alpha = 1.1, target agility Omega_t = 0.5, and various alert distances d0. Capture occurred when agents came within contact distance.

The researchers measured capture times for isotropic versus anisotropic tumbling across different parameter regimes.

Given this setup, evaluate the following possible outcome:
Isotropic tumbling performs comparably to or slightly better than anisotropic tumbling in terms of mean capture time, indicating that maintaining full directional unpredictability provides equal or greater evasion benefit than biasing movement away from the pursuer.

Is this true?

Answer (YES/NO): NO